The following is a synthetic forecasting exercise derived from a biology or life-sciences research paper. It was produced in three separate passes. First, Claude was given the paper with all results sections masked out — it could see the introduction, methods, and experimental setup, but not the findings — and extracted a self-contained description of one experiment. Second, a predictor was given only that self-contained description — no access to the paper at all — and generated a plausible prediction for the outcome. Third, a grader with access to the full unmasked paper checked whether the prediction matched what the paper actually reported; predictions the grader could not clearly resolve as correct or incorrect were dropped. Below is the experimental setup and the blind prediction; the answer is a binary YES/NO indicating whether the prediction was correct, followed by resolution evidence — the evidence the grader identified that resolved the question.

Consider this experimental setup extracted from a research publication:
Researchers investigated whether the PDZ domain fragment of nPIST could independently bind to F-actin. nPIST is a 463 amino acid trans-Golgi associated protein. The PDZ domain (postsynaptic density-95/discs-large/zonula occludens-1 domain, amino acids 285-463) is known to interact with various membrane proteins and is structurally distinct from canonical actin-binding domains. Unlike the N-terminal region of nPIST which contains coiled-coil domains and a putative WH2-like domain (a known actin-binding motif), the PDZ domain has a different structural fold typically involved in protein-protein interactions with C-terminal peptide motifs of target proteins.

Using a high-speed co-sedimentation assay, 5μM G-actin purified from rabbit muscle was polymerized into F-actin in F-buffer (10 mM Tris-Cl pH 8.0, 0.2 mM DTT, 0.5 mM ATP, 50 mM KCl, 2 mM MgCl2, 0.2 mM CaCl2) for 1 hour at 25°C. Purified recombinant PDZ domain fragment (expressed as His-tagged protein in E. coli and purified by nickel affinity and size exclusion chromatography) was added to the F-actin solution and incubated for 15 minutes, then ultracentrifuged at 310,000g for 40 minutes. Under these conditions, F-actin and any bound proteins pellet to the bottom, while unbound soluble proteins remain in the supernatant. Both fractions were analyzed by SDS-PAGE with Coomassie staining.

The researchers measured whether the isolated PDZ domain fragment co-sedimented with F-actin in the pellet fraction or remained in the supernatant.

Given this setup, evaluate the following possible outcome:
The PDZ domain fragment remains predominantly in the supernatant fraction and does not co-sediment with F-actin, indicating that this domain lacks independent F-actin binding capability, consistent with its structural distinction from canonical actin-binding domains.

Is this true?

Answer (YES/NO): NO